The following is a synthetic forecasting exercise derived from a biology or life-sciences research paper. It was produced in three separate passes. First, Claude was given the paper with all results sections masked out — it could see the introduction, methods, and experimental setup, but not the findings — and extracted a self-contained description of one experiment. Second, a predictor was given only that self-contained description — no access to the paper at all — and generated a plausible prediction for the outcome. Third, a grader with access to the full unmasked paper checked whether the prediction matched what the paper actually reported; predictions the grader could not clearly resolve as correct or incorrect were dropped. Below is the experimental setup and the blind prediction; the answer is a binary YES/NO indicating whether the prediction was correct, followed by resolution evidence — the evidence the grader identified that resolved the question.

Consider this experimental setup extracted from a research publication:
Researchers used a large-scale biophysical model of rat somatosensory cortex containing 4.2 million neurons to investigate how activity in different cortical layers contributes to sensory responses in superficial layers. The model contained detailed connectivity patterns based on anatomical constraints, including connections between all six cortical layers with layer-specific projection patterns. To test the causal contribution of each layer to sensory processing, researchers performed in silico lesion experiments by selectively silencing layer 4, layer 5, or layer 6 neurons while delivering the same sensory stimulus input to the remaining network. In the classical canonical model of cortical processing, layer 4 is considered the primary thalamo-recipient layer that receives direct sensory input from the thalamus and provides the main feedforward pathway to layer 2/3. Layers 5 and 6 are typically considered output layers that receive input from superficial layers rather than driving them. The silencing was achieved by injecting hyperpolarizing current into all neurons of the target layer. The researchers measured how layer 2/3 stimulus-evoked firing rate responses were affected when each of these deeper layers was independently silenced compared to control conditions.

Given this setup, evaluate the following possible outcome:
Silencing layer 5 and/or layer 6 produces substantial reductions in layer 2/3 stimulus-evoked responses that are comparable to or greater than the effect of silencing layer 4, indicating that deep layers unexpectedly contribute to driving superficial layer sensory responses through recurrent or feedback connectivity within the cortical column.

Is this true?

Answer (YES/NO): NO